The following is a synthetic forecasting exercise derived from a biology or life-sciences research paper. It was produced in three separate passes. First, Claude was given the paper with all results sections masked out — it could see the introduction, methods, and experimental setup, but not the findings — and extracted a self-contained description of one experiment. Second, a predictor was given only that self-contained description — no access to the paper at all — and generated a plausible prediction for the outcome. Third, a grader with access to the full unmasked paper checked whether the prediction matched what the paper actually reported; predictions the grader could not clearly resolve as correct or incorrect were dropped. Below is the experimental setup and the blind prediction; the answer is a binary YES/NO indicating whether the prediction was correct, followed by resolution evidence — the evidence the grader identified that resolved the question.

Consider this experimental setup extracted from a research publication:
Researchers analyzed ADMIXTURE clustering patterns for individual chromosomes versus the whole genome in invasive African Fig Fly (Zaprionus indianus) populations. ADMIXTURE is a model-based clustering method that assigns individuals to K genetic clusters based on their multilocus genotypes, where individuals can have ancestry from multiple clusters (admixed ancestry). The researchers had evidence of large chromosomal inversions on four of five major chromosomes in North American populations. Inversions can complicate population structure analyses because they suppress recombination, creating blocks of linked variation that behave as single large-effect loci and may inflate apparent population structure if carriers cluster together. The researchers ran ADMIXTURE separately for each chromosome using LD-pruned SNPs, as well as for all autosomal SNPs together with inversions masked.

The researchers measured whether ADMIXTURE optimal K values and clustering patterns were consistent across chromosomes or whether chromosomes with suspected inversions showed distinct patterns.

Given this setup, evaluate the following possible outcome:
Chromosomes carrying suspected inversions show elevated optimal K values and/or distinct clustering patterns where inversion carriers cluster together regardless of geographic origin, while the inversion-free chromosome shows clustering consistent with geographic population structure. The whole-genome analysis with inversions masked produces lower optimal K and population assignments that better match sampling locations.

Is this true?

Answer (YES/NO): NO